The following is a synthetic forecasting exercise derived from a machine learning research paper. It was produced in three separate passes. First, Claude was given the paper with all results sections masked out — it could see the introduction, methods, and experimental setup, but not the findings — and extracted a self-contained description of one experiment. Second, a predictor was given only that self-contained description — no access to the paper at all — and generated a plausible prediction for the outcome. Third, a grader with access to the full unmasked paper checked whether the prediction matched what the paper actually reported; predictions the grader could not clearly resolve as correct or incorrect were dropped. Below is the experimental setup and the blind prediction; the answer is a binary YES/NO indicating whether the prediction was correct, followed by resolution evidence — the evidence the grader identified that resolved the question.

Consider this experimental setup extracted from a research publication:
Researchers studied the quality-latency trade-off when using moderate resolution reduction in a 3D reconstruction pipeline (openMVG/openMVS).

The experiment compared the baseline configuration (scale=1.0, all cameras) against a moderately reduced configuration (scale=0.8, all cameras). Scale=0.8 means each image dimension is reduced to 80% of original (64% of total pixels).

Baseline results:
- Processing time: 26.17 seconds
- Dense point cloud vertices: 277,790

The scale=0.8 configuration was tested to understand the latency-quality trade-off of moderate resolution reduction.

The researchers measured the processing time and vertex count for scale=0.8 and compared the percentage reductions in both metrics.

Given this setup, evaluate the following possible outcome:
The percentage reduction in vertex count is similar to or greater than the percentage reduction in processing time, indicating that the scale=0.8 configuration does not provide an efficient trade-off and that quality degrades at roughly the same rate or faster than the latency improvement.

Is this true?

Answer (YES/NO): YES